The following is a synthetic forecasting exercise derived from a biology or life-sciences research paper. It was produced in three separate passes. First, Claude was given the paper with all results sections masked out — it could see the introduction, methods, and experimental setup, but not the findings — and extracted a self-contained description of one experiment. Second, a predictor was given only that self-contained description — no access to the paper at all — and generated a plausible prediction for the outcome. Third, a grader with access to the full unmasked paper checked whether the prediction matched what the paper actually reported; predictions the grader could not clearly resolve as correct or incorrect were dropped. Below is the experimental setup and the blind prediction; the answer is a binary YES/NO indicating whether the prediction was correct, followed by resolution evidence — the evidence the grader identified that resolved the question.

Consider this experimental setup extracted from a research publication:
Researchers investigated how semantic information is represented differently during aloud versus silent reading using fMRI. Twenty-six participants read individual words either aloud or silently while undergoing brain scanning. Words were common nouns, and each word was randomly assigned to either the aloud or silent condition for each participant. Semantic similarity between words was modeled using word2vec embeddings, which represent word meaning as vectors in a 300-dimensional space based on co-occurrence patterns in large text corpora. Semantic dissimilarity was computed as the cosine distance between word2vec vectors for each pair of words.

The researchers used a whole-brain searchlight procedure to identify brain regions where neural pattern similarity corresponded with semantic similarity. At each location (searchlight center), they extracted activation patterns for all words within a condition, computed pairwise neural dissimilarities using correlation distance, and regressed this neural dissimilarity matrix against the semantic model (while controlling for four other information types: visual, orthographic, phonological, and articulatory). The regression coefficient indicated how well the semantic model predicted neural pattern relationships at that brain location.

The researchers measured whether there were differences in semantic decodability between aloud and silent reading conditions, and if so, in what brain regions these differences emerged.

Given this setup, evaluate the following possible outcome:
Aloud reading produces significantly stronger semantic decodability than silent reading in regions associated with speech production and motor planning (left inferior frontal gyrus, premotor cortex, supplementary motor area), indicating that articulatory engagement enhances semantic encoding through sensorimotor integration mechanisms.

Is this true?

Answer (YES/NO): NO